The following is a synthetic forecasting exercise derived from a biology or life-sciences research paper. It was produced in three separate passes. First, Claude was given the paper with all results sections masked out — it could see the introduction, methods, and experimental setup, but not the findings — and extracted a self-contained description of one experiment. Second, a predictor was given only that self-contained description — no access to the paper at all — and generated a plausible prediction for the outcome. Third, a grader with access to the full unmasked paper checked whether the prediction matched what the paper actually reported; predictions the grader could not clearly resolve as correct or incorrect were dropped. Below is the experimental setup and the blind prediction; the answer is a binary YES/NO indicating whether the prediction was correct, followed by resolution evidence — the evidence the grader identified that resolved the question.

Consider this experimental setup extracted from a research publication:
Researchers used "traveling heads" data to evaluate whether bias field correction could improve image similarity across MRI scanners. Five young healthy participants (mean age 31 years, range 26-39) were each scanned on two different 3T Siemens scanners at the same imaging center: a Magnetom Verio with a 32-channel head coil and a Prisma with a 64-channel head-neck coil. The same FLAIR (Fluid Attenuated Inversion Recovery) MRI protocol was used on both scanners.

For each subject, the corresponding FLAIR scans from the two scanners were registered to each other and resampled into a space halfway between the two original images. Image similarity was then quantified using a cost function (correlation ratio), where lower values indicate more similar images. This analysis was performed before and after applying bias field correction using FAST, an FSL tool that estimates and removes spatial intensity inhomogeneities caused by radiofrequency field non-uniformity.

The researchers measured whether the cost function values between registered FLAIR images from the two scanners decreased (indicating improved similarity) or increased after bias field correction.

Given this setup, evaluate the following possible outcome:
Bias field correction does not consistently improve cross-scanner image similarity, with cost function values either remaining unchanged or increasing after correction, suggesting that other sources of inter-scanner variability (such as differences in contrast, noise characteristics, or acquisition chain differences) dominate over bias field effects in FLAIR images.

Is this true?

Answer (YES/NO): NO